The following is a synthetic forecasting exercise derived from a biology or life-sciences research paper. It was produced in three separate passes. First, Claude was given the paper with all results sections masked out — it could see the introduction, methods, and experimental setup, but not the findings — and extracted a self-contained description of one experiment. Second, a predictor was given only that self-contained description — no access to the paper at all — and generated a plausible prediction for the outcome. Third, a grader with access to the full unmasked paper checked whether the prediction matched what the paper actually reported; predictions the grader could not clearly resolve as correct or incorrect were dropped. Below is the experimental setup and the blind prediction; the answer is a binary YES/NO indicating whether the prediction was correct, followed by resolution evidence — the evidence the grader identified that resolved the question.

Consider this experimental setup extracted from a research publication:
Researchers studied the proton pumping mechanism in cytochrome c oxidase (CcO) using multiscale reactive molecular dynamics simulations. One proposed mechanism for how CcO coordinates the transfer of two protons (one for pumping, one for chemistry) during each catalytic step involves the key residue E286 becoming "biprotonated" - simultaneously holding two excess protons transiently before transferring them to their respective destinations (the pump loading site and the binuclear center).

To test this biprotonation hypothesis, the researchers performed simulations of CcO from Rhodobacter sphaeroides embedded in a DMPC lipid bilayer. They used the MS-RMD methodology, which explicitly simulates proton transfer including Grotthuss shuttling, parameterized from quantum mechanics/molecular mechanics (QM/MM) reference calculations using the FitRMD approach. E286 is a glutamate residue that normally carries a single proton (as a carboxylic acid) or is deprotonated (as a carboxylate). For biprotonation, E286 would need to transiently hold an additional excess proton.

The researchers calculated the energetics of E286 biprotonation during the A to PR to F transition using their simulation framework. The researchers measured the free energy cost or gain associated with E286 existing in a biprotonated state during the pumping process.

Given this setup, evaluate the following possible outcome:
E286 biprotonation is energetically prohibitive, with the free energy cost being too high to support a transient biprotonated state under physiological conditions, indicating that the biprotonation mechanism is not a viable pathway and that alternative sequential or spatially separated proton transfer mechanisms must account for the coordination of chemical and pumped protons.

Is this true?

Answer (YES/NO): YES